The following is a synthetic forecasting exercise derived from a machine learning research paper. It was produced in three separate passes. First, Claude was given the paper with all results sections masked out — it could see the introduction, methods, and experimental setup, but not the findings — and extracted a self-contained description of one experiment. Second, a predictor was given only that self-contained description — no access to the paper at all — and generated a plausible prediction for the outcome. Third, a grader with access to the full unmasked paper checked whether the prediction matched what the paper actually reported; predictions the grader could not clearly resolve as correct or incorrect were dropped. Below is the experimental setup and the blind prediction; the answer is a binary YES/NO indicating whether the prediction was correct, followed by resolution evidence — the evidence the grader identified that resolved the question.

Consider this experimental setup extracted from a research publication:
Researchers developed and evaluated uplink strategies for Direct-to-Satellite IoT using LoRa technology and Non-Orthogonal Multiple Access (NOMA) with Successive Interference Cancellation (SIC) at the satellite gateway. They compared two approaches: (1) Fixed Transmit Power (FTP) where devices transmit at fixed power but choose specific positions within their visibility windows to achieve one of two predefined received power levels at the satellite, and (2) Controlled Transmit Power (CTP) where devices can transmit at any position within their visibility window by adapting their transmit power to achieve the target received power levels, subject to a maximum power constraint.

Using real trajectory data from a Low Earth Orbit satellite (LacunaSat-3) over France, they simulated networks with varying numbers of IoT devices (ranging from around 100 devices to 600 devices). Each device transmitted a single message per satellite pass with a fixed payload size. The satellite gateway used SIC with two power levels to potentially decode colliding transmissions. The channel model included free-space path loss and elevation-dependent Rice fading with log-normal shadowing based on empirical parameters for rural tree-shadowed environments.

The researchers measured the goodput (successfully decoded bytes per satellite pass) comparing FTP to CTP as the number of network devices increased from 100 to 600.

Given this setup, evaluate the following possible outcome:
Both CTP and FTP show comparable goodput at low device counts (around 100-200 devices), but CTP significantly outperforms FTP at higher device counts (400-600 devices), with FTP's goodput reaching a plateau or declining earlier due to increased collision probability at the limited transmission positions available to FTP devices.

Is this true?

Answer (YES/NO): NO